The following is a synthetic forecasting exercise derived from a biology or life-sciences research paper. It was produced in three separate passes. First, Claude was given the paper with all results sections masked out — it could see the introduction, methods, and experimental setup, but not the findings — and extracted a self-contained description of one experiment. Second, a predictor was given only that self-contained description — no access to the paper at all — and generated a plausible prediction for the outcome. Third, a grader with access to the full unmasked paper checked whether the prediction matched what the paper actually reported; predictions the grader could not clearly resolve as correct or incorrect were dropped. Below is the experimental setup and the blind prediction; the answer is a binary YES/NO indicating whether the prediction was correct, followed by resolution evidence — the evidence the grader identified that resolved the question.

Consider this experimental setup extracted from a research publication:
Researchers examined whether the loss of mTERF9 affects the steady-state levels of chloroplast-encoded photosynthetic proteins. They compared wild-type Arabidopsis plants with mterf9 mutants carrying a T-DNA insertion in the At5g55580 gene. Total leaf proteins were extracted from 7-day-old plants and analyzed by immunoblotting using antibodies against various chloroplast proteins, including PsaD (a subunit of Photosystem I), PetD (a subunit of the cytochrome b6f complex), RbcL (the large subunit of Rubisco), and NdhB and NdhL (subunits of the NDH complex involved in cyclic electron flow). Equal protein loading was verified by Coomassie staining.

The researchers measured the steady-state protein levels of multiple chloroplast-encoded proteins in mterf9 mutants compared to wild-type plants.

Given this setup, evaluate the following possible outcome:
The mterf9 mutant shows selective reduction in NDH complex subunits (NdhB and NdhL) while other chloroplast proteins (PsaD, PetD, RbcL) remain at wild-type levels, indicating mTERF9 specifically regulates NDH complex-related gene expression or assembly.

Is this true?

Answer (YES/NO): NO